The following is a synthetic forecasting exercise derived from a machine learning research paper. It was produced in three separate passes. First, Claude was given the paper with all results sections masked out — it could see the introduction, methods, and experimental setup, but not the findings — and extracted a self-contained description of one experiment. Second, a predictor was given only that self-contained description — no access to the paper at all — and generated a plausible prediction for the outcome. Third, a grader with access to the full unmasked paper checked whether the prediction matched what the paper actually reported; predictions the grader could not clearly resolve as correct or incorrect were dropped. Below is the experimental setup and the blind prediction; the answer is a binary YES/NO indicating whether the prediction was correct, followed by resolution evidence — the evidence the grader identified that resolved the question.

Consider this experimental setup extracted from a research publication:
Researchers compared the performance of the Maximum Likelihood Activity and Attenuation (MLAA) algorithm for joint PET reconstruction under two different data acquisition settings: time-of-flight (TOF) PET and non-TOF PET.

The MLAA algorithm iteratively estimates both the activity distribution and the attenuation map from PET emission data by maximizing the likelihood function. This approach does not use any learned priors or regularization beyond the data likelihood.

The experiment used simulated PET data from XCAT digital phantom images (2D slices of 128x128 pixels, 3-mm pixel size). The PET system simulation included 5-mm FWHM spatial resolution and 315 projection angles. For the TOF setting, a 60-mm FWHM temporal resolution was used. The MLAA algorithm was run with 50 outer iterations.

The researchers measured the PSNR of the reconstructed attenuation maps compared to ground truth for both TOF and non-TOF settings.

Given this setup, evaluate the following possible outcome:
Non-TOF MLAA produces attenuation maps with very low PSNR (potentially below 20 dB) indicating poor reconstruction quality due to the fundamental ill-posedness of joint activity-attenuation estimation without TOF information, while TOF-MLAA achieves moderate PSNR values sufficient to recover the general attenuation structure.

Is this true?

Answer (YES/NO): YES